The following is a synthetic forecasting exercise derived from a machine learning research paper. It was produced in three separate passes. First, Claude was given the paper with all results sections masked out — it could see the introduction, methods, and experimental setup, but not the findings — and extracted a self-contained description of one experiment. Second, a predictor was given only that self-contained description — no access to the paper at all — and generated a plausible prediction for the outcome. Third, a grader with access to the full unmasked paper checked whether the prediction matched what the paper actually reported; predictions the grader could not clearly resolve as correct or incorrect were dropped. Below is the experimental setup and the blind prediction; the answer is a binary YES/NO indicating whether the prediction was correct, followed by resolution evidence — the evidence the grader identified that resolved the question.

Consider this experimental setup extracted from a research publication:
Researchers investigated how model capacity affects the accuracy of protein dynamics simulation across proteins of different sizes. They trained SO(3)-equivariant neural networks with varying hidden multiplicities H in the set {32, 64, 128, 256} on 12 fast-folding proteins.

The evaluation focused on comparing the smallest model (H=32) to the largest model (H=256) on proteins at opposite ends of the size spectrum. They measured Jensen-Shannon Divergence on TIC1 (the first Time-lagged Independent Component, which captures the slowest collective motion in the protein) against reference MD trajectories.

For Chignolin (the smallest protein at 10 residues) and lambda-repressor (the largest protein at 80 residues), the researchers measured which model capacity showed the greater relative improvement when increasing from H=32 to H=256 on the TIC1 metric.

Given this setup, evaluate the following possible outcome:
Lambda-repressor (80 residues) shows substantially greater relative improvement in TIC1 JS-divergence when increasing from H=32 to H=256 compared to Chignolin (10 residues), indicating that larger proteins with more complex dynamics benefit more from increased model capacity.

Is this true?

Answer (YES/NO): NO